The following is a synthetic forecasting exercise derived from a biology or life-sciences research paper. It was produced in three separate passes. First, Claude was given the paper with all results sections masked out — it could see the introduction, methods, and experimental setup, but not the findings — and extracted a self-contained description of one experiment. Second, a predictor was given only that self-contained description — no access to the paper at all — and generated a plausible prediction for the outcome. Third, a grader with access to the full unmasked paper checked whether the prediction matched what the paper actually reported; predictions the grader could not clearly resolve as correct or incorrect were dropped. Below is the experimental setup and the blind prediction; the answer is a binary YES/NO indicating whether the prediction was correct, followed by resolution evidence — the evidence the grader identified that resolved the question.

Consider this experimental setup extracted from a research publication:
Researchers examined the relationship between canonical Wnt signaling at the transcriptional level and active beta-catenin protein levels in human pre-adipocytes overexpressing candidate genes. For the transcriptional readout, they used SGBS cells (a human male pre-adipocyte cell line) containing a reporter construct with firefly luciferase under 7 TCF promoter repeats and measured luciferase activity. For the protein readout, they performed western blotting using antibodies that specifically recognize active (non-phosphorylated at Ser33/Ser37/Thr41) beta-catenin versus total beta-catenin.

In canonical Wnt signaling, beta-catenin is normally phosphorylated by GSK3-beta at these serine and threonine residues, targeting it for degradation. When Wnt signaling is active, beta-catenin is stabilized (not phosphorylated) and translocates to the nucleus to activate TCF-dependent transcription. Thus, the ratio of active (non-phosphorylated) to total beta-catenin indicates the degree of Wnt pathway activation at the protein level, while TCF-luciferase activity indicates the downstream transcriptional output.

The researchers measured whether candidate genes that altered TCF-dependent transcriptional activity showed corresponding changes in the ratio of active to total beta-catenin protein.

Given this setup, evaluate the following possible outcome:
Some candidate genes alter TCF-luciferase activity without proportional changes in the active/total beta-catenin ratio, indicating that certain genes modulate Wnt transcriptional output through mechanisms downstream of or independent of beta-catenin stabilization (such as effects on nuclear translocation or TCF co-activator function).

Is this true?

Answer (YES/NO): NO